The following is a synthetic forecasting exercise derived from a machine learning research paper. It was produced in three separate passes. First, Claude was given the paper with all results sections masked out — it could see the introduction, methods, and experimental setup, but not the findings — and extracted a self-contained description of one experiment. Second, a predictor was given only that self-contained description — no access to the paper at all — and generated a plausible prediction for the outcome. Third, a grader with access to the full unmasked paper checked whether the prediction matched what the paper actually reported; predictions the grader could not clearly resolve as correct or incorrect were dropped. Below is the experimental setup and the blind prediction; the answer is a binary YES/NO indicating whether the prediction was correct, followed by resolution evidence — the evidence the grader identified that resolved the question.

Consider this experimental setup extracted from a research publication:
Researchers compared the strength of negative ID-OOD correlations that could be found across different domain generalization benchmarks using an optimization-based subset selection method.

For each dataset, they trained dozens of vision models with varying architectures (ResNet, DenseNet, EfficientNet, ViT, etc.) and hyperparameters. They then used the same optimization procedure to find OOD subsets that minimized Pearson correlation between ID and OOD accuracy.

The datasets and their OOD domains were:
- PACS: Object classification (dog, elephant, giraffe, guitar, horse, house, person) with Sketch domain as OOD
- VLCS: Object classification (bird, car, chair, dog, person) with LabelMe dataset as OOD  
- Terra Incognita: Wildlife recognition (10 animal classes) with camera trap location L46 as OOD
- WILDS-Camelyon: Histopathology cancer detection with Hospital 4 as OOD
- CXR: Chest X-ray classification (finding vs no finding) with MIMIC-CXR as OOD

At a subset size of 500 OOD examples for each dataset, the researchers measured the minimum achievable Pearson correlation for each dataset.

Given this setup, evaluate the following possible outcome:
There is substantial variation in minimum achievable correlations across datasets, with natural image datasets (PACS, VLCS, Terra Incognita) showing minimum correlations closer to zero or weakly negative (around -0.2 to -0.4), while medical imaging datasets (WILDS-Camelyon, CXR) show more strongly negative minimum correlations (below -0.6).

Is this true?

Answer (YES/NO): NO